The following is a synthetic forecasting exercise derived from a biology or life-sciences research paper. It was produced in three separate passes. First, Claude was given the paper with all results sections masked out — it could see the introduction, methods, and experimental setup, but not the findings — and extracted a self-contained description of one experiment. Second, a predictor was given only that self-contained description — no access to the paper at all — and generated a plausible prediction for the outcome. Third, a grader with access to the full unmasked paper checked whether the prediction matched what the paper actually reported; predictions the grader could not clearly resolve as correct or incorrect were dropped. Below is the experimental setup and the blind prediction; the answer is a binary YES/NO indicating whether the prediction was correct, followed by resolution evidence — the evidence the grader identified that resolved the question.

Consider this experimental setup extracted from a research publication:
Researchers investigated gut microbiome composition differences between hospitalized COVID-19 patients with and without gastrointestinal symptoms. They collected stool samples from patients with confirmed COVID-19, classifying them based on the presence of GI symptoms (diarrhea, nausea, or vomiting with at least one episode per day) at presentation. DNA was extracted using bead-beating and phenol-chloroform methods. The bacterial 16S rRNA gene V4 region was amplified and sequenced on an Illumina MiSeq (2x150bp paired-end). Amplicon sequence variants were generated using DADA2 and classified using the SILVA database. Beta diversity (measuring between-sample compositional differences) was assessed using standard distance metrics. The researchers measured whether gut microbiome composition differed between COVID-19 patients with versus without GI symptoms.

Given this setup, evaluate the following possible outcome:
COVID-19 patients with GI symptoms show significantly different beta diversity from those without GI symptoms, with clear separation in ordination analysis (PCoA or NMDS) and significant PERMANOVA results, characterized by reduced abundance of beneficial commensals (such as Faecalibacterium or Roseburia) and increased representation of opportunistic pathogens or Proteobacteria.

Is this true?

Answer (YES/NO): NO